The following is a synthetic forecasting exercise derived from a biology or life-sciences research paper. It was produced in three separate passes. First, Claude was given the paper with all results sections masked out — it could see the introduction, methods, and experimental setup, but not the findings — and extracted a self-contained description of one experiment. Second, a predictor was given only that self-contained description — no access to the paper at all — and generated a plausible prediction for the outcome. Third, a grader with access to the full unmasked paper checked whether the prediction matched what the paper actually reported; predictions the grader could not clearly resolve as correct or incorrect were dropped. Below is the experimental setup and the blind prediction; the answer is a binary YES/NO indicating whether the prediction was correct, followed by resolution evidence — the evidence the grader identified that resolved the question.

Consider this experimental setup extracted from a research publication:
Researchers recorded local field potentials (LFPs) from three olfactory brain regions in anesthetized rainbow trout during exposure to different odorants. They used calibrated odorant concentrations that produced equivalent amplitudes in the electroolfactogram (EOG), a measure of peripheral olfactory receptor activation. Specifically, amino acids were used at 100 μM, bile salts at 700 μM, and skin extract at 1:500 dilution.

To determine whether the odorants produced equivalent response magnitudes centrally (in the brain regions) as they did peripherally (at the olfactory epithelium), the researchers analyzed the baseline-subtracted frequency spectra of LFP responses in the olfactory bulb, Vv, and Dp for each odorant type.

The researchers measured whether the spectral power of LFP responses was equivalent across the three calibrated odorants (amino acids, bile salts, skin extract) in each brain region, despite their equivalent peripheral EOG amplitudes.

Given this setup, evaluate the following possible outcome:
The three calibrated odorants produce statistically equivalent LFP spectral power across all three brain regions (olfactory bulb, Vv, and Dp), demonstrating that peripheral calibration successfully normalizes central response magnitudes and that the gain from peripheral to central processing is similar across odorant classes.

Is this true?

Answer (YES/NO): NO